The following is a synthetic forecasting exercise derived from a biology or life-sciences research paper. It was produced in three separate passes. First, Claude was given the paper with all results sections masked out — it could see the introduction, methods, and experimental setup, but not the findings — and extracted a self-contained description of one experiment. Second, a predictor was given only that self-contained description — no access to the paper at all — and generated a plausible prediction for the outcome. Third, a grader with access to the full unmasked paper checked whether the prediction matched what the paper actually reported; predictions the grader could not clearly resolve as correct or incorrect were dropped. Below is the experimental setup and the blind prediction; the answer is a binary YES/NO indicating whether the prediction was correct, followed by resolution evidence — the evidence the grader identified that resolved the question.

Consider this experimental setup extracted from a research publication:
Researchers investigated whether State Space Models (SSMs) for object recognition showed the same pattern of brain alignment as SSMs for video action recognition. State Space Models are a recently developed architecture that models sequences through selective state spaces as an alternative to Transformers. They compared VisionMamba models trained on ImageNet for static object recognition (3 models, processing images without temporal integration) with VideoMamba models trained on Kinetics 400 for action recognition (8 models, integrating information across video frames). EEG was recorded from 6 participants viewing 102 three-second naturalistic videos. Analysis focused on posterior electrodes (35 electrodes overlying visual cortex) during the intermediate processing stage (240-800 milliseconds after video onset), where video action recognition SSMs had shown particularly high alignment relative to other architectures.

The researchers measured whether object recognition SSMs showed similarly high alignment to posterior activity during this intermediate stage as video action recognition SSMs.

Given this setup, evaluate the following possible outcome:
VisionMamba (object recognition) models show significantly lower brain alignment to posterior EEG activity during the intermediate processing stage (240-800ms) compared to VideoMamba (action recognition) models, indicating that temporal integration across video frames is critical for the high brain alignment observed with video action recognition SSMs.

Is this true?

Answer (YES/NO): NO